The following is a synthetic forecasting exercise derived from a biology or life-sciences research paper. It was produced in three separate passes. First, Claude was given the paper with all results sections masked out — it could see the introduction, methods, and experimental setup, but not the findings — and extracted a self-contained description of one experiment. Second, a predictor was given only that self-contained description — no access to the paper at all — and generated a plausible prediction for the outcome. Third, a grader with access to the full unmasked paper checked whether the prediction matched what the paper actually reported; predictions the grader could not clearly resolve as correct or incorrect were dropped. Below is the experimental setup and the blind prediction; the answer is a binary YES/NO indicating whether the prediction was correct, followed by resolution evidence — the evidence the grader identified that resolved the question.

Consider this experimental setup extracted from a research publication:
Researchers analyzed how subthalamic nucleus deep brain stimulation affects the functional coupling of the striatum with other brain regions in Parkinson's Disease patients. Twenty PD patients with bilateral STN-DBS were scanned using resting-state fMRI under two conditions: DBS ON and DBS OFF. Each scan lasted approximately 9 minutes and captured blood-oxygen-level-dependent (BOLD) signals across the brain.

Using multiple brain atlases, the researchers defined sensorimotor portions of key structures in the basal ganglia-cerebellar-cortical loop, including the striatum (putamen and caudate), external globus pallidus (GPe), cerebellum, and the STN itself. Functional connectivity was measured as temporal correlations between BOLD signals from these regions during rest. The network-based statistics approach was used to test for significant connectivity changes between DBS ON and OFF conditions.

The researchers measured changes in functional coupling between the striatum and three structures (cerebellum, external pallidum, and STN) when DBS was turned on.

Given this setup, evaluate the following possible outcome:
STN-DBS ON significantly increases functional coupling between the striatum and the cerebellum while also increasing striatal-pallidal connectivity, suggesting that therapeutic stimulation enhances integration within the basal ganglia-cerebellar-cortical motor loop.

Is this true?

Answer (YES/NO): NO